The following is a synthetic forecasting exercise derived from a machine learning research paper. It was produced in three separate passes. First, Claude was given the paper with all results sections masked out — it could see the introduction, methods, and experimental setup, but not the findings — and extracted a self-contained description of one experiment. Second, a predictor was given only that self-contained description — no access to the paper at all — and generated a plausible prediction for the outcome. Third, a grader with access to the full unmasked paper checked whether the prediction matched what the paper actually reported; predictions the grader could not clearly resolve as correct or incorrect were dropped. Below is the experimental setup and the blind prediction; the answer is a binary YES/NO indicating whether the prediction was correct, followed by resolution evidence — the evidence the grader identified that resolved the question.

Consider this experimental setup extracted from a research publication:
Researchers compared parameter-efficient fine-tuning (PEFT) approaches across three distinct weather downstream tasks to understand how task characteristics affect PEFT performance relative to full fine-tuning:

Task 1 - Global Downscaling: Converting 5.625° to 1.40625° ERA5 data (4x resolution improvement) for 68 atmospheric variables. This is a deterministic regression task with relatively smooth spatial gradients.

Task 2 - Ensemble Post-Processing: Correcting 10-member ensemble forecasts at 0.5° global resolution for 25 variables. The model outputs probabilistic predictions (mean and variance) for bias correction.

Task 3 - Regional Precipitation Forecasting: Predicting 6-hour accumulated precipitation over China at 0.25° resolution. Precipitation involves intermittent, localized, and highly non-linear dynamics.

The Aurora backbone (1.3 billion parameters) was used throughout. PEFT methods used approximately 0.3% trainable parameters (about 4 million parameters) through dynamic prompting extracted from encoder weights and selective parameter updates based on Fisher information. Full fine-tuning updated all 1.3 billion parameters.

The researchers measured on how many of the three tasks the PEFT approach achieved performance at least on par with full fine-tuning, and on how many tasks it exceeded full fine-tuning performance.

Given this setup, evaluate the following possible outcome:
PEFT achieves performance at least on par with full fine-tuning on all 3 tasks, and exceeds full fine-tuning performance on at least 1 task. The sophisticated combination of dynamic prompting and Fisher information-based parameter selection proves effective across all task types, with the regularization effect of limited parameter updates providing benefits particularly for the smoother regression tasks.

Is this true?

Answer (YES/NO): YES